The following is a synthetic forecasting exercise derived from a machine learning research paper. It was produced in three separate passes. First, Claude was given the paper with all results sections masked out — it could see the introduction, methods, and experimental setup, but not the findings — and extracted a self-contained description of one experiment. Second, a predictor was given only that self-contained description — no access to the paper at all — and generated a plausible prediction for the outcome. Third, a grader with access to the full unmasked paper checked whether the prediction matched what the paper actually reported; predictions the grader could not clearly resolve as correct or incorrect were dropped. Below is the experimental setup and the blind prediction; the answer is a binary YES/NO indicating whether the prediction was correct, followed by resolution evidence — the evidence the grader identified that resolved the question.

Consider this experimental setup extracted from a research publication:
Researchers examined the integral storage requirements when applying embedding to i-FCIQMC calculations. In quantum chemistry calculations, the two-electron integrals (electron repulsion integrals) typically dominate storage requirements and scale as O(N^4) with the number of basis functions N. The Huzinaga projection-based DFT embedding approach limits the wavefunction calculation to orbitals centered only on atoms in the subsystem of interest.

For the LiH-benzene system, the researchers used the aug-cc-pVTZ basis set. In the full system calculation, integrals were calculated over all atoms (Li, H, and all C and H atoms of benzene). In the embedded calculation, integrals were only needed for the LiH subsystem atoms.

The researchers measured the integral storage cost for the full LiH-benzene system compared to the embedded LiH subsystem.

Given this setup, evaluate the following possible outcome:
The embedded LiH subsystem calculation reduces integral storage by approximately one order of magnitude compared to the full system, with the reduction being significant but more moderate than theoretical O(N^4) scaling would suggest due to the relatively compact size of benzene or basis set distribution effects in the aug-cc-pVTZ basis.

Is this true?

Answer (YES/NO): NO